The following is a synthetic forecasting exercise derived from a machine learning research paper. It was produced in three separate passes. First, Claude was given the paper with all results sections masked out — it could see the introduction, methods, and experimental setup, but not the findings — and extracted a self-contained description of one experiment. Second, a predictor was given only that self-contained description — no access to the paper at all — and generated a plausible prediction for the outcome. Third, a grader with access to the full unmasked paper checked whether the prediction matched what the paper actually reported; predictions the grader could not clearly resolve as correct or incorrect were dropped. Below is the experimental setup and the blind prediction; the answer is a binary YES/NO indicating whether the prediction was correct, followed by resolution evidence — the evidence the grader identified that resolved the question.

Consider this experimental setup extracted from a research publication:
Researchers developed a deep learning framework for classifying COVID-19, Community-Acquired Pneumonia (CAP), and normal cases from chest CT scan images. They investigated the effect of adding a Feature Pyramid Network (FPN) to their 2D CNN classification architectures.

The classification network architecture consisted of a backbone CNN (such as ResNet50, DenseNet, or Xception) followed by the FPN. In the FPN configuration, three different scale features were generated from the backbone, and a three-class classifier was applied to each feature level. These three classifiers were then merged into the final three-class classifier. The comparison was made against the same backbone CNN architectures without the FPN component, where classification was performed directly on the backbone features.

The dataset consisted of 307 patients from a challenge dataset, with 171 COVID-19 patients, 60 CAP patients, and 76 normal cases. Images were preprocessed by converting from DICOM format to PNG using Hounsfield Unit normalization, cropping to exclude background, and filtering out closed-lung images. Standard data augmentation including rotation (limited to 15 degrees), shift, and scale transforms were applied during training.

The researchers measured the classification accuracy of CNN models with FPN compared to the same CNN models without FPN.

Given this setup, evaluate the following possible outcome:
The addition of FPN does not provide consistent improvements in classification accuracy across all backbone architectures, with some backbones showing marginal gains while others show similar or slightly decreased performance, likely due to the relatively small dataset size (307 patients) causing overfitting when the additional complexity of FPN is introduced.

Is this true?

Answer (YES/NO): NO